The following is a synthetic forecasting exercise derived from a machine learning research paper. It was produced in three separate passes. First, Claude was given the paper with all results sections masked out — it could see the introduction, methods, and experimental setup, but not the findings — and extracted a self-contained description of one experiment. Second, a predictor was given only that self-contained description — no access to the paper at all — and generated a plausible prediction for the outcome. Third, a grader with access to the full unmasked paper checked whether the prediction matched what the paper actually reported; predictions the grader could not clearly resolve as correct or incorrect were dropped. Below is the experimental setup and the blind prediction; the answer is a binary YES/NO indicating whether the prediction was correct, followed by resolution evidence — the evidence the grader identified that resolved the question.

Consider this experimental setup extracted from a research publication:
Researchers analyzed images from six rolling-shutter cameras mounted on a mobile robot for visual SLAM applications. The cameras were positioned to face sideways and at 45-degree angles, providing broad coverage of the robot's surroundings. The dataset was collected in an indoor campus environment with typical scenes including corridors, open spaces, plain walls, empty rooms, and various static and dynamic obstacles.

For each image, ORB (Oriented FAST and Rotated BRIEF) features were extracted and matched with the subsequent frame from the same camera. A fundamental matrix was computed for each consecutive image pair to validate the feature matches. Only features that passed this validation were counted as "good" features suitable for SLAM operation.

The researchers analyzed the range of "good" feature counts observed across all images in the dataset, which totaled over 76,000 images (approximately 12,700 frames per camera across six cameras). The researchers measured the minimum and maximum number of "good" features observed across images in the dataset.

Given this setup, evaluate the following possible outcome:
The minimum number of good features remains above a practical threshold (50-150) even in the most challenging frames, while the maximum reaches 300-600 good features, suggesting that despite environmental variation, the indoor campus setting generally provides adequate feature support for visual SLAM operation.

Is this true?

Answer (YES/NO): NO